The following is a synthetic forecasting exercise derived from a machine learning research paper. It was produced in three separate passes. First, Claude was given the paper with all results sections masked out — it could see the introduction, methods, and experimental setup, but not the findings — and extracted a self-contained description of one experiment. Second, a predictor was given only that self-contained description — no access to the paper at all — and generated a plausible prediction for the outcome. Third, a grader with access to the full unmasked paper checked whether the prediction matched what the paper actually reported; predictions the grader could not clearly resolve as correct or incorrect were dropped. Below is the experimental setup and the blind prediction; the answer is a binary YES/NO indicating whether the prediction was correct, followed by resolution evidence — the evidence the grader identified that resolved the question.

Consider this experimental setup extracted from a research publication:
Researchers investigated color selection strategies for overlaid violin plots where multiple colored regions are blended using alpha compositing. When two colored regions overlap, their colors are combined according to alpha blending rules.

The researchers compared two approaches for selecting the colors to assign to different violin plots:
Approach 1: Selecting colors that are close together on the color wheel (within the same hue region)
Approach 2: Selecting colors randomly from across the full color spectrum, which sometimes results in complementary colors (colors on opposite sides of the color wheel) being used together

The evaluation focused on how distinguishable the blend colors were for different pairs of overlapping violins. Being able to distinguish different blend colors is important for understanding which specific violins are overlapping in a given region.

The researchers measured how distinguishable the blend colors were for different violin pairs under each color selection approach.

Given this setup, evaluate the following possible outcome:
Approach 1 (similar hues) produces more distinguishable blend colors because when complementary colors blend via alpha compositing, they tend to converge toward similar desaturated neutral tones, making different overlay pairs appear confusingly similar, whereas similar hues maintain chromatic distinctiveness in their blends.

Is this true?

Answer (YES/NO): YES